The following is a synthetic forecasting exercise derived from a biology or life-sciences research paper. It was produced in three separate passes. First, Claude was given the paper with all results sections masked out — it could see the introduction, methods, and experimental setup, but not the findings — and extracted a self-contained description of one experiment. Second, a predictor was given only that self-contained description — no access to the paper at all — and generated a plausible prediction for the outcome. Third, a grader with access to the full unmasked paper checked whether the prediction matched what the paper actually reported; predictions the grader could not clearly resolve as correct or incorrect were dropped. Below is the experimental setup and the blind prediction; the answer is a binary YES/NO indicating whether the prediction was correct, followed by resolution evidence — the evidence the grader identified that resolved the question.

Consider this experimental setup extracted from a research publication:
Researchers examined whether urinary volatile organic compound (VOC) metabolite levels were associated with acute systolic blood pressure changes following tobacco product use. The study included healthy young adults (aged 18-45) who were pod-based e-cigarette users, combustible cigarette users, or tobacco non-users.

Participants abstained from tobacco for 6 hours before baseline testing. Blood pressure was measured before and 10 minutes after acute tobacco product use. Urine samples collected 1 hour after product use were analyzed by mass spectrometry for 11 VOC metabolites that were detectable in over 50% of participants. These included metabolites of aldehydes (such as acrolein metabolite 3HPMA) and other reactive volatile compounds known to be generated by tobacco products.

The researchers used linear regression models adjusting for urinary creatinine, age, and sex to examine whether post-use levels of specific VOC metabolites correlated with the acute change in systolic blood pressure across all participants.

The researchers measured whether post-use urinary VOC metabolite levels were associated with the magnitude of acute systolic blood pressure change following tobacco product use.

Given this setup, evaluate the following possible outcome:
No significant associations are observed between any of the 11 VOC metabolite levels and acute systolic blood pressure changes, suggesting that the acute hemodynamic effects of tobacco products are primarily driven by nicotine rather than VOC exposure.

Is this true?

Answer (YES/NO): NO